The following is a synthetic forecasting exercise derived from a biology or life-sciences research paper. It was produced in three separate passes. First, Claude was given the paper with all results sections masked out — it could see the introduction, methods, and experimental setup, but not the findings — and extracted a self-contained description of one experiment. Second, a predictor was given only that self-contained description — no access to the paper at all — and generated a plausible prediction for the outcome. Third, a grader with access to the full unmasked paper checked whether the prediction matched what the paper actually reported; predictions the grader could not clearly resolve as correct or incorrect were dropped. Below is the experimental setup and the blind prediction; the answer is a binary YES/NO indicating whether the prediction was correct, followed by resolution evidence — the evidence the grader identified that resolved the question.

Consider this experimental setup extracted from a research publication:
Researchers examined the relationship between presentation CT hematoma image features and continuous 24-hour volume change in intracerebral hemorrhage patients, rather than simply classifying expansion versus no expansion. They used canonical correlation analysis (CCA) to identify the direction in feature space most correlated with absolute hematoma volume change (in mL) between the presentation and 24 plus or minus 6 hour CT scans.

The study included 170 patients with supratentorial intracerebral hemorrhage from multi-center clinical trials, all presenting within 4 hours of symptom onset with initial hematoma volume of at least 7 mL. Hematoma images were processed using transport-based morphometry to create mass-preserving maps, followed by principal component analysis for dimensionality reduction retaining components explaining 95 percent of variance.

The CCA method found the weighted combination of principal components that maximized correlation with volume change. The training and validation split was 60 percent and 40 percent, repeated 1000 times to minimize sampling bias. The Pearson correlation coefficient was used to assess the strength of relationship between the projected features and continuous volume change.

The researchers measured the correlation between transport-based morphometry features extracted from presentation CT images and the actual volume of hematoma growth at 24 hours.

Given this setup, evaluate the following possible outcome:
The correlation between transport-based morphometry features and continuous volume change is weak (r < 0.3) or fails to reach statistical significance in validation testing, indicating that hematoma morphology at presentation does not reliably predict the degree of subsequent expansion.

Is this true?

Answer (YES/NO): NO